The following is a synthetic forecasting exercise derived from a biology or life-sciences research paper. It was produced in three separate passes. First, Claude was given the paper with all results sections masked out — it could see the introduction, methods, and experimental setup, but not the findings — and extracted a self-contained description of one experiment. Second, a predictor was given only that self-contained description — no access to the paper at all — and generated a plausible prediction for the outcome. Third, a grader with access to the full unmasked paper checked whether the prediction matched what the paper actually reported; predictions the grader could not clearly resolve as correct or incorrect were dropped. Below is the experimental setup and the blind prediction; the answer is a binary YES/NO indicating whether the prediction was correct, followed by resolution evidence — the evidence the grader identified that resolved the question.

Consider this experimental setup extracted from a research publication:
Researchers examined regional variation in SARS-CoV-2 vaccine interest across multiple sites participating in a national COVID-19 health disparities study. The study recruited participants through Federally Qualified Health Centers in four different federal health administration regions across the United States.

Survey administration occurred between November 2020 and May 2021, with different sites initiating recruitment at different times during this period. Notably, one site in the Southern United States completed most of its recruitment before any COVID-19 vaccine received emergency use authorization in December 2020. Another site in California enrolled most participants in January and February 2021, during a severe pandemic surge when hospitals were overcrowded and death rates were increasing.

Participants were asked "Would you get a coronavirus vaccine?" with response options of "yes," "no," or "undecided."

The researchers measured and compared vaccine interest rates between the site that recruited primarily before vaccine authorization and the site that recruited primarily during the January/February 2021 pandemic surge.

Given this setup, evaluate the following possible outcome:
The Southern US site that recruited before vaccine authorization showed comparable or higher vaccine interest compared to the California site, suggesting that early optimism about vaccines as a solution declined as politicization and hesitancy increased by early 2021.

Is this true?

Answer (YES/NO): NO